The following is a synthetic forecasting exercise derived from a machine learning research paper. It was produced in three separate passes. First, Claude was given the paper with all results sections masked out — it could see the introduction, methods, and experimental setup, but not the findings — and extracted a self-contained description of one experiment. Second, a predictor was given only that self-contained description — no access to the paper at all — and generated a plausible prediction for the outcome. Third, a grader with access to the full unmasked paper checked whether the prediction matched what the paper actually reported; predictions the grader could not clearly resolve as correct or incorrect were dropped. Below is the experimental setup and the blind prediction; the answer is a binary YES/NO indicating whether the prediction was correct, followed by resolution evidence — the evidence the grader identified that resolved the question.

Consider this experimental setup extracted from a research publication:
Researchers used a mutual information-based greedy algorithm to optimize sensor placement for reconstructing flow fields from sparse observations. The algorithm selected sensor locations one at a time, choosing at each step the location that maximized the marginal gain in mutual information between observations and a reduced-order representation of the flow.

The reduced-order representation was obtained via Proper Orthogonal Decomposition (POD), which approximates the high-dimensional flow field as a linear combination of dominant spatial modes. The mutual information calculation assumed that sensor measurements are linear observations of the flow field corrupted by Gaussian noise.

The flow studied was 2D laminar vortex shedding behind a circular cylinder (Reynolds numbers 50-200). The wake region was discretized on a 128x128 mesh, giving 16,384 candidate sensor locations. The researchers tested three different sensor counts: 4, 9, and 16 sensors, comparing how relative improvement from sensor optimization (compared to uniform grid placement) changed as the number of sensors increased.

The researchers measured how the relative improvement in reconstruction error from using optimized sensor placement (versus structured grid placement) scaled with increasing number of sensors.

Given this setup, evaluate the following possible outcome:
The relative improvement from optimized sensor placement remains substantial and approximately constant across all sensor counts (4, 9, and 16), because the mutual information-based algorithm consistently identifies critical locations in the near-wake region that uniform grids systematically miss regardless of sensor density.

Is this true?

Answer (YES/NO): NO